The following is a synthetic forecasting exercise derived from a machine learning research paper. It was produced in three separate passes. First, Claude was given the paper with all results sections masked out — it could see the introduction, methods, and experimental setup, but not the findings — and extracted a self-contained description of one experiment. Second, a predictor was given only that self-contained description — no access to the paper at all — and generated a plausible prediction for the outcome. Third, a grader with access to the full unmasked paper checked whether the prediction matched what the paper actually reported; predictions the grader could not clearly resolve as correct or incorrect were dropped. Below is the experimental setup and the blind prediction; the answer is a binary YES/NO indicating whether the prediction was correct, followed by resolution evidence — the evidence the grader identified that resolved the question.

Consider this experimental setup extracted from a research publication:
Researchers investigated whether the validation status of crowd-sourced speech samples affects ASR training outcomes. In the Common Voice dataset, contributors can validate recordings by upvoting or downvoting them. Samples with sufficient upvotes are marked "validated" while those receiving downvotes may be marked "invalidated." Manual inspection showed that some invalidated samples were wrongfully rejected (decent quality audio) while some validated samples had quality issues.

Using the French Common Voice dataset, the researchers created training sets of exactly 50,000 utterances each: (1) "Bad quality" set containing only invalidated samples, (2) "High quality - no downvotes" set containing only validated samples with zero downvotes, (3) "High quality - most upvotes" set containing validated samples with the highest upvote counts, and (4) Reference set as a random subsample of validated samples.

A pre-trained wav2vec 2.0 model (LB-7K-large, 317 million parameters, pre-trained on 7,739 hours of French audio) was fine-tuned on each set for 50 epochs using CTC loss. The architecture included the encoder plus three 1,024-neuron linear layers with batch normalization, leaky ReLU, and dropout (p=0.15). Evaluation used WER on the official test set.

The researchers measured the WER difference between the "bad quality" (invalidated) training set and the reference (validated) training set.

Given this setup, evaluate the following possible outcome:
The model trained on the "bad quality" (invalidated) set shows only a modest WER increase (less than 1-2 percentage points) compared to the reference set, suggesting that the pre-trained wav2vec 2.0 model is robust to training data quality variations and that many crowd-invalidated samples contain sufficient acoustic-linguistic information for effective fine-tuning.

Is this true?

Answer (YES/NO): NO